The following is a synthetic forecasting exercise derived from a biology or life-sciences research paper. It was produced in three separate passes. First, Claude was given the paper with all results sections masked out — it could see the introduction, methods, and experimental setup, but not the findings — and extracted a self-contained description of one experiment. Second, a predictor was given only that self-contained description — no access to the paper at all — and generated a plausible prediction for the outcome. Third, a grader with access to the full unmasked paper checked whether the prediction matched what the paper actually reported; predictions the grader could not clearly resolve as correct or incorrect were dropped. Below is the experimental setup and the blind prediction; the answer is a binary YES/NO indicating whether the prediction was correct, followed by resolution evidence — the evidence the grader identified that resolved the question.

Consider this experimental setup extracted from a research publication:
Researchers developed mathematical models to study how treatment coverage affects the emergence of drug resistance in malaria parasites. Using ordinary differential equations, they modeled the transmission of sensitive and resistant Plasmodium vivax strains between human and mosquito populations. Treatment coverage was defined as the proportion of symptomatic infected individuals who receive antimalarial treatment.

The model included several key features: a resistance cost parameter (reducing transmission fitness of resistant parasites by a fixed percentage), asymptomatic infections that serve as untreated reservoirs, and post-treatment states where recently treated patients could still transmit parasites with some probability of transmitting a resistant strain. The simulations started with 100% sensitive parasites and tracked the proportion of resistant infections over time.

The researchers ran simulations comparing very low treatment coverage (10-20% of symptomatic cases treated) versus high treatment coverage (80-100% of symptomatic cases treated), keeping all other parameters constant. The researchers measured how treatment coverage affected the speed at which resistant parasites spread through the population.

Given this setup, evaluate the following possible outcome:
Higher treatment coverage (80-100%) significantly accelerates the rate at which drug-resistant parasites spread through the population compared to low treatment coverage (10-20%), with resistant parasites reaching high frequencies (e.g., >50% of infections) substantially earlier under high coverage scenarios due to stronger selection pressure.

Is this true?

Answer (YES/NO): YES